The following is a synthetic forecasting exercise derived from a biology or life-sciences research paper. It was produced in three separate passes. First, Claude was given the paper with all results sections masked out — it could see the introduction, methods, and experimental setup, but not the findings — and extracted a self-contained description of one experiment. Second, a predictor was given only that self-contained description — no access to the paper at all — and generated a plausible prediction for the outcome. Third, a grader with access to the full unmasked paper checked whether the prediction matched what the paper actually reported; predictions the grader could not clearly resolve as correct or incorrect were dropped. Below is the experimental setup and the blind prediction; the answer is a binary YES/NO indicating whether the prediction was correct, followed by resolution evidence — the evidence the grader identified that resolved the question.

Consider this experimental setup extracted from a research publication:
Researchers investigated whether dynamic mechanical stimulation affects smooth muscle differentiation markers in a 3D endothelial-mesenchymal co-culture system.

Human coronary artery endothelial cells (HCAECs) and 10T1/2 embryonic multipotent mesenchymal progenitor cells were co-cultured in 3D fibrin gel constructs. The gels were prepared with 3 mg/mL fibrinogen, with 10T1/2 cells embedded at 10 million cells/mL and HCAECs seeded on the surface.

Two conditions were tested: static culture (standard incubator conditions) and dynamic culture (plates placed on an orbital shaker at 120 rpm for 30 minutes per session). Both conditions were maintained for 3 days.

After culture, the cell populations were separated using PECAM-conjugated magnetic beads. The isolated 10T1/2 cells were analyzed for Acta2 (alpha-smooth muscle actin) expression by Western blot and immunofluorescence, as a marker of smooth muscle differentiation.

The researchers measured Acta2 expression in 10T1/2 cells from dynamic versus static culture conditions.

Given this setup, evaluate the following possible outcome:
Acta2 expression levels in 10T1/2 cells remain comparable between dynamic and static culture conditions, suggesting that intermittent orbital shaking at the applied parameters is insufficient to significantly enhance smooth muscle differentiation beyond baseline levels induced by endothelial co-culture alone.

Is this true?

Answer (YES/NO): NO